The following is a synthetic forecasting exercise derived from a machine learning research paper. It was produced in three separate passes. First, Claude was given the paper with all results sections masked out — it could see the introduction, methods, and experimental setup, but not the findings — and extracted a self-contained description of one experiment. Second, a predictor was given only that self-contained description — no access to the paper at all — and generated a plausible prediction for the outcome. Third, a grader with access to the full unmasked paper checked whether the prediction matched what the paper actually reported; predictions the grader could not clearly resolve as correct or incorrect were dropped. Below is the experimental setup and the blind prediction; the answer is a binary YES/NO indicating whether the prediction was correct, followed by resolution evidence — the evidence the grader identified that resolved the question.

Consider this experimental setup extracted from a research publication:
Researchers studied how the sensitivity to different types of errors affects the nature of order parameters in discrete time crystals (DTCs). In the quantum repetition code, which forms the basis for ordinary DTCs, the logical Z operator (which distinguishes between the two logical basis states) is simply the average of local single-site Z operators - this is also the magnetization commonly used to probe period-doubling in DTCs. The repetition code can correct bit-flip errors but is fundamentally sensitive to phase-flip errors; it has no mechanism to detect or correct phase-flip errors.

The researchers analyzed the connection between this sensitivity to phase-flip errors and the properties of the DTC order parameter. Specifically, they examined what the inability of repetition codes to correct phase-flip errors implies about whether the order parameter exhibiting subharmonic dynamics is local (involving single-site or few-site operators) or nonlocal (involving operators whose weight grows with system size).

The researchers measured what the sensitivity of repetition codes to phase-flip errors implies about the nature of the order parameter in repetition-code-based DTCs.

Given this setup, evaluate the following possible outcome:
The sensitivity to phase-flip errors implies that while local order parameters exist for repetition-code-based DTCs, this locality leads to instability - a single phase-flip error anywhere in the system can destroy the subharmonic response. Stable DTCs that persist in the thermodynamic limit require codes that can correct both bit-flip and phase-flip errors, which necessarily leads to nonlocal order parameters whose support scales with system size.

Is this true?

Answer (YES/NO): NO